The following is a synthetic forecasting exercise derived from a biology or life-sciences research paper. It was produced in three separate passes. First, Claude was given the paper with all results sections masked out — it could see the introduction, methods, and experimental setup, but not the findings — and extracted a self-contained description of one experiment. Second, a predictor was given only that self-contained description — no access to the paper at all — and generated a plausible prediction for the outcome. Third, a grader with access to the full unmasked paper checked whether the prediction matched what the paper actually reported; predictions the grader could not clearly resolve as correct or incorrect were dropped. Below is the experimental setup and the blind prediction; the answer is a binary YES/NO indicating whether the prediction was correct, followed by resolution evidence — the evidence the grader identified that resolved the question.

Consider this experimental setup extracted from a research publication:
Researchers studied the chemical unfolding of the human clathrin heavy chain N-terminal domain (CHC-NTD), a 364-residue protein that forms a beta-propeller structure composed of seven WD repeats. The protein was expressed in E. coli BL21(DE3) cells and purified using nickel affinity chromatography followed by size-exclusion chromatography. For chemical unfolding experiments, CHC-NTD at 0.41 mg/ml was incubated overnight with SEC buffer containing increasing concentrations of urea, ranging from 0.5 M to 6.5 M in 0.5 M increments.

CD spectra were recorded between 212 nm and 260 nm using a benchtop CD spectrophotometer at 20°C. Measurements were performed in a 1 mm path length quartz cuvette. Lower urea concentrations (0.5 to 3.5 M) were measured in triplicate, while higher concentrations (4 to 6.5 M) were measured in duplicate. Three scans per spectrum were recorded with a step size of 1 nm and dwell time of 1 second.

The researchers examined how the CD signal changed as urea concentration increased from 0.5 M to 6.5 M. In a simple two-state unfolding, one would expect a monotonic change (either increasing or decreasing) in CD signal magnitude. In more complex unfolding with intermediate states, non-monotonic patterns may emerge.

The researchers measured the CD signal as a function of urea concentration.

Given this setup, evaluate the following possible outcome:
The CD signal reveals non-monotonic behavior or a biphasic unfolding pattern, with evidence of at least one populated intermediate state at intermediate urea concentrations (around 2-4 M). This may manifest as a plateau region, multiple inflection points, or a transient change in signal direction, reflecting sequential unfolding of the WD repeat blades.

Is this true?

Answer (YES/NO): YES